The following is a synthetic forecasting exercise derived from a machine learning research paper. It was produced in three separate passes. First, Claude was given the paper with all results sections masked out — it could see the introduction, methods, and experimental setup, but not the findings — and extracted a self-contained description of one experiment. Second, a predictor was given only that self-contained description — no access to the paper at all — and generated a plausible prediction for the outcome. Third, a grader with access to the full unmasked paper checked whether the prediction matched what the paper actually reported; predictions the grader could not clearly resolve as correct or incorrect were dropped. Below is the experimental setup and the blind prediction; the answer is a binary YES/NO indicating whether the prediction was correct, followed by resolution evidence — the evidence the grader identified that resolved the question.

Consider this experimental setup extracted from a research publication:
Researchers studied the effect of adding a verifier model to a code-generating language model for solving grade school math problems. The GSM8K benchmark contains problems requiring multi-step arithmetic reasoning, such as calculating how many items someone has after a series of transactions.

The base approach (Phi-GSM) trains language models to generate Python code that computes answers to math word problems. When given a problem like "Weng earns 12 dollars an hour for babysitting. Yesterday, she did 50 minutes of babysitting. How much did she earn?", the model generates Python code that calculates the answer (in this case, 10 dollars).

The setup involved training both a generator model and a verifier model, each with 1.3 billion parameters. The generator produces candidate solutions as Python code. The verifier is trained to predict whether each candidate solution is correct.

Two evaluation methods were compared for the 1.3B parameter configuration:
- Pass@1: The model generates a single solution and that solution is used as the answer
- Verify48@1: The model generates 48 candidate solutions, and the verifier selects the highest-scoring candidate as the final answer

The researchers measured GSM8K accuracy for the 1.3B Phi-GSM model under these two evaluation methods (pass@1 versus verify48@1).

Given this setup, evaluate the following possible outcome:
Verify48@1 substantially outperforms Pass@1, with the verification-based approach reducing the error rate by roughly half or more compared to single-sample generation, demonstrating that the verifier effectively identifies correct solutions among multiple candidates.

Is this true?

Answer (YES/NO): NO